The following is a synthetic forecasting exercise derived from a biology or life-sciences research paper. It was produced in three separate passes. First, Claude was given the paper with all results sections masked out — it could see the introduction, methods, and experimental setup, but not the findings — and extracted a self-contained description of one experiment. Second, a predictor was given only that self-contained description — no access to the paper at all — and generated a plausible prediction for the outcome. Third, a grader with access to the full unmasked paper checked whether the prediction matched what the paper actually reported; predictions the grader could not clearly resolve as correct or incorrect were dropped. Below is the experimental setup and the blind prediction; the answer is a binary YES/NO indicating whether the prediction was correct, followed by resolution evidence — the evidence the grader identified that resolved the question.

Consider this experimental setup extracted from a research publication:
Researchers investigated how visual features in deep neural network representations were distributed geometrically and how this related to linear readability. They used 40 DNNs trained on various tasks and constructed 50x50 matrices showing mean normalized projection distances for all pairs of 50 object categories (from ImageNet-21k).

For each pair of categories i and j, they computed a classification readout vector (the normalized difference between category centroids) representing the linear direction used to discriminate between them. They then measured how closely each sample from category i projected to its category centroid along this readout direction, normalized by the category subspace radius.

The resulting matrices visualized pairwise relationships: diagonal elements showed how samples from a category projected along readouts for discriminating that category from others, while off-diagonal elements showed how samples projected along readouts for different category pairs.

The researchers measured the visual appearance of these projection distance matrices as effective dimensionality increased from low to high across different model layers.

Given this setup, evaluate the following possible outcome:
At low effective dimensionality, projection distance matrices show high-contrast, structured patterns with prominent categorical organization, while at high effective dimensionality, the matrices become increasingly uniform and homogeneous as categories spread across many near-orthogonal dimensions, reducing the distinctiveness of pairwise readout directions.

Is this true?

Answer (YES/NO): NO